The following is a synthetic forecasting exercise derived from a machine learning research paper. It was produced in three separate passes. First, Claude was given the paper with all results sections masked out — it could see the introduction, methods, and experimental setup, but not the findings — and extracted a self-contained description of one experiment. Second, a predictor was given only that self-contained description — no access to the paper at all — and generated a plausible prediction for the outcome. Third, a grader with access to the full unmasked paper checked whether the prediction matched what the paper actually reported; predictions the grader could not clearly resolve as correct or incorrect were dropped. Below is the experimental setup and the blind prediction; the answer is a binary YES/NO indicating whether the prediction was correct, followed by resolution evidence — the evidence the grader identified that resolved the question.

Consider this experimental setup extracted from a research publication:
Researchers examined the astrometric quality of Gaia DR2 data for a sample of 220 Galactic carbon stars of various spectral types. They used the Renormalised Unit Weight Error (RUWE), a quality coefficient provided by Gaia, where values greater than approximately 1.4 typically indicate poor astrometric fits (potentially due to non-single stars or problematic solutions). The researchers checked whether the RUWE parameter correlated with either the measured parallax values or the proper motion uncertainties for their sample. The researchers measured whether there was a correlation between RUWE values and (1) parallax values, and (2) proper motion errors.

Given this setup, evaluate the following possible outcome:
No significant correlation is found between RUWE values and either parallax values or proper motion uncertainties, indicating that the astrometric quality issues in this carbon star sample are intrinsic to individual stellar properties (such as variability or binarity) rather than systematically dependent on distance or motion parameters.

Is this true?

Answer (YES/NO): NO